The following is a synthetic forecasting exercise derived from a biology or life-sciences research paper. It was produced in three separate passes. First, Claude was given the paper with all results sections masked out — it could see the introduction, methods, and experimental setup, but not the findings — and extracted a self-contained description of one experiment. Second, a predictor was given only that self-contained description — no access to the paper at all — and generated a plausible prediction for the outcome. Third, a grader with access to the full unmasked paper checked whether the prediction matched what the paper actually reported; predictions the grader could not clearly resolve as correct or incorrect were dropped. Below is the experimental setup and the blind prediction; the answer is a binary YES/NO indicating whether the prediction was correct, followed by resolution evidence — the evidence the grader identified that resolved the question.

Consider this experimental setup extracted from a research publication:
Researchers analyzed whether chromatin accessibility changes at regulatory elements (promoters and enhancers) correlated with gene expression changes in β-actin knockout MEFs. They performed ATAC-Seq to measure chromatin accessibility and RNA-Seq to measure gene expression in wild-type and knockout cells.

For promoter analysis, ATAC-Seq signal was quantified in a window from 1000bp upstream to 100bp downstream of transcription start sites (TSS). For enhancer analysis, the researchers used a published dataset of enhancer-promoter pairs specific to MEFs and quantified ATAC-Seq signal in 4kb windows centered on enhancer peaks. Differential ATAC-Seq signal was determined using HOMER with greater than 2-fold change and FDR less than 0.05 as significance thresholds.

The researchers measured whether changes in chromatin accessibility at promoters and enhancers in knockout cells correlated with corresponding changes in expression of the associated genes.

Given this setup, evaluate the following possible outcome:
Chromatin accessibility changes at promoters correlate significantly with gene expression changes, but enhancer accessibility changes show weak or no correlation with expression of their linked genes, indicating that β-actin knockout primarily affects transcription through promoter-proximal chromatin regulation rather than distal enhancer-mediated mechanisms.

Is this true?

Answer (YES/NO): NO